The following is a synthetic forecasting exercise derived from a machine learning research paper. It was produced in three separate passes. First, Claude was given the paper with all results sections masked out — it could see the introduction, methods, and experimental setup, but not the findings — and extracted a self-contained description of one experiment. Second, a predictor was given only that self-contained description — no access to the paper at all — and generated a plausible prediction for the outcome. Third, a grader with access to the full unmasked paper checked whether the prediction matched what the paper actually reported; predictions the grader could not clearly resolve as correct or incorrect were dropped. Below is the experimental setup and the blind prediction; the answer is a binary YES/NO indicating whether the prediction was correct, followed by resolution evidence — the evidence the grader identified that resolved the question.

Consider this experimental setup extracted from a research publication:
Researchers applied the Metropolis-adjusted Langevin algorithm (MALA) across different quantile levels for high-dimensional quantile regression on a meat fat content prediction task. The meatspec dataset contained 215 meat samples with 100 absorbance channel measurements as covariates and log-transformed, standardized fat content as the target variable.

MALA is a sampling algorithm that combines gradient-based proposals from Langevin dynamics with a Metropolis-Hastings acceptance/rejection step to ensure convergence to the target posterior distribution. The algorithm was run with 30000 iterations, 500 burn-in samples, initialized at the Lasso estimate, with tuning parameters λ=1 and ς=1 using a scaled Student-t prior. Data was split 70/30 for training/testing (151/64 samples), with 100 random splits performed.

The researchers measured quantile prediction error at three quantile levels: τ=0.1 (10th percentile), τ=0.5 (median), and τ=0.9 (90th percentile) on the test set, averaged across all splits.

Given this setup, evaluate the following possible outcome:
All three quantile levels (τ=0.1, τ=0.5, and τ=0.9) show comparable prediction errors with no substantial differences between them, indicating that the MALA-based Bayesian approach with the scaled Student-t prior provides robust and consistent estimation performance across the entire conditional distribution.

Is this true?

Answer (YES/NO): NO